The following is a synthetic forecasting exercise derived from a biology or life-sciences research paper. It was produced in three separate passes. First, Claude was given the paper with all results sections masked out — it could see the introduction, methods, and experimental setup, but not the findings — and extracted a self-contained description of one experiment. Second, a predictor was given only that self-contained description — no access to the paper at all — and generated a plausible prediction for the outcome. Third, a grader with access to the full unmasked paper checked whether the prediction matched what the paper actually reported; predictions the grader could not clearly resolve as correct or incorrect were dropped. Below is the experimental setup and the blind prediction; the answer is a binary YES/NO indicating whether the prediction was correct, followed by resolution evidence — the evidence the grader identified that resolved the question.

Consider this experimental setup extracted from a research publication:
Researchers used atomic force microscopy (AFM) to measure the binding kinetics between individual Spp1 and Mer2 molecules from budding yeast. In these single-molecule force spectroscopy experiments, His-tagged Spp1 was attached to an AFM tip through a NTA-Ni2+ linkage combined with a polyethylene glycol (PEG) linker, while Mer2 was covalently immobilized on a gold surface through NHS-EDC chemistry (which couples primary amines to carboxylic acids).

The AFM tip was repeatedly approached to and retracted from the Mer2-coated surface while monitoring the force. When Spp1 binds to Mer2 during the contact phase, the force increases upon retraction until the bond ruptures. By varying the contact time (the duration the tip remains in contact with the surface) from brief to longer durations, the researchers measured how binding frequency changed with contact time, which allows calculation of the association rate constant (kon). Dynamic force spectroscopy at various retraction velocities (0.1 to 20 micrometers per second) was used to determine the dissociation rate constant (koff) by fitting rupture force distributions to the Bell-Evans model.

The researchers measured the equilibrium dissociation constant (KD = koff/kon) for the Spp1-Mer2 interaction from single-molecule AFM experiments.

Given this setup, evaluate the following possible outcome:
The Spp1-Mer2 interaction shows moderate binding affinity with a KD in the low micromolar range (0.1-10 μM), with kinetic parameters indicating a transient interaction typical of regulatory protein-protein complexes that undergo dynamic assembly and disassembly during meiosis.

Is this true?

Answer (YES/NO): YES